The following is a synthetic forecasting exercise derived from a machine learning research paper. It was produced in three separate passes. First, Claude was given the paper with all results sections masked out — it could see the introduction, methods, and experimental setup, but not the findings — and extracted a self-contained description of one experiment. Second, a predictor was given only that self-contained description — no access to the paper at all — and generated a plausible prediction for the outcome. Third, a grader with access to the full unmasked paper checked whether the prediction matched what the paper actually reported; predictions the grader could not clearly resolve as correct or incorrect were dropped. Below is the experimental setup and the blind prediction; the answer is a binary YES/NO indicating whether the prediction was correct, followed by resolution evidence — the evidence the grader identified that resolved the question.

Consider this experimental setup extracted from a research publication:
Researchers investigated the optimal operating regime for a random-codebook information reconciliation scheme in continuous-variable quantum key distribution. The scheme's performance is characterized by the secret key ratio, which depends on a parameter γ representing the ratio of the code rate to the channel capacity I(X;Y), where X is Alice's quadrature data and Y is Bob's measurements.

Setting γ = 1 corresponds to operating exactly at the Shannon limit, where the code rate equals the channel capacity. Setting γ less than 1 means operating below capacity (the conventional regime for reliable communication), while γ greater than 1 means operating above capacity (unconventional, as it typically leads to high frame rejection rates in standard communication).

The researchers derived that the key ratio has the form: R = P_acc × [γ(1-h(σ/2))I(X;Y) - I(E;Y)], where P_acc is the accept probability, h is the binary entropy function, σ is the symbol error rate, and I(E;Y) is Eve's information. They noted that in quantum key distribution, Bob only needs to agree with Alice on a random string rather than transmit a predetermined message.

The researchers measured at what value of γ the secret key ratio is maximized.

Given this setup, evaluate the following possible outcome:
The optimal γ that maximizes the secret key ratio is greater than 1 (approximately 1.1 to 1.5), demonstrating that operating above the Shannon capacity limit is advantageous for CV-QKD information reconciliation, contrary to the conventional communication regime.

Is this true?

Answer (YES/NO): YES